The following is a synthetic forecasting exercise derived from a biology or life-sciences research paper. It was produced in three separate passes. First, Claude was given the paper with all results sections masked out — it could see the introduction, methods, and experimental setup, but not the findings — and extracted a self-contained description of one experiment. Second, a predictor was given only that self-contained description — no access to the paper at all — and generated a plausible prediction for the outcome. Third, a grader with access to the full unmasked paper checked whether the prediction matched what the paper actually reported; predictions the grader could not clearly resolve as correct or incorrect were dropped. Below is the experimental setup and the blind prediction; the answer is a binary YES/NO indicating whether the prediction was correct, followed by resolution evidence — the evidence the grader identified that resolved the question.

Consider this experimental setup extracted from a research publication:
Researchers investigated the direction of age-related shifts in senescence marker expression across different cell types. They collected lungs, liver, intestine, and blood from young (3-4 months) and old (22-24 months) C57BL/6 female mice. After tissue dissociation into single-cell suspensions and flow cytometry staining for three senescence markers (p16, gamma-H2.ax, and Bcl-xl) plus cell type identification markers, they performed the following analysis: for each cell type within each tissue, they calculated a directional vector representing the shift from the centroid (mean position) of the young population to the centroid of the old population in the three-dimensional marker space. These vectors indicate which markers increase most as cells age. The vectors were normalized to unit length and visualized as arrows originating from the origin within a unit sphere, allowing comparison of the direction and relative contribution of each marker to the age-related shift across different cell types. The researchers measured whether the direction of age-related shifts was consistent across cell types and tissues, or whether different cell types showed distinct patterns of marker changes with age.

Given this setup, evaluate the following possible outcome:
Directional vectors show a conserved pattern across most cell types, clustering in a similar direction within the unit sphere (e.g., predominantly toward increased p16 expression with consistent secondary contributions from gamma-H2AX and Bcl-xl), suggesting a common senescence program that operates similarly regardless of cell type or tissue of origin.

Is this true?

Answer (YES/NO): NO